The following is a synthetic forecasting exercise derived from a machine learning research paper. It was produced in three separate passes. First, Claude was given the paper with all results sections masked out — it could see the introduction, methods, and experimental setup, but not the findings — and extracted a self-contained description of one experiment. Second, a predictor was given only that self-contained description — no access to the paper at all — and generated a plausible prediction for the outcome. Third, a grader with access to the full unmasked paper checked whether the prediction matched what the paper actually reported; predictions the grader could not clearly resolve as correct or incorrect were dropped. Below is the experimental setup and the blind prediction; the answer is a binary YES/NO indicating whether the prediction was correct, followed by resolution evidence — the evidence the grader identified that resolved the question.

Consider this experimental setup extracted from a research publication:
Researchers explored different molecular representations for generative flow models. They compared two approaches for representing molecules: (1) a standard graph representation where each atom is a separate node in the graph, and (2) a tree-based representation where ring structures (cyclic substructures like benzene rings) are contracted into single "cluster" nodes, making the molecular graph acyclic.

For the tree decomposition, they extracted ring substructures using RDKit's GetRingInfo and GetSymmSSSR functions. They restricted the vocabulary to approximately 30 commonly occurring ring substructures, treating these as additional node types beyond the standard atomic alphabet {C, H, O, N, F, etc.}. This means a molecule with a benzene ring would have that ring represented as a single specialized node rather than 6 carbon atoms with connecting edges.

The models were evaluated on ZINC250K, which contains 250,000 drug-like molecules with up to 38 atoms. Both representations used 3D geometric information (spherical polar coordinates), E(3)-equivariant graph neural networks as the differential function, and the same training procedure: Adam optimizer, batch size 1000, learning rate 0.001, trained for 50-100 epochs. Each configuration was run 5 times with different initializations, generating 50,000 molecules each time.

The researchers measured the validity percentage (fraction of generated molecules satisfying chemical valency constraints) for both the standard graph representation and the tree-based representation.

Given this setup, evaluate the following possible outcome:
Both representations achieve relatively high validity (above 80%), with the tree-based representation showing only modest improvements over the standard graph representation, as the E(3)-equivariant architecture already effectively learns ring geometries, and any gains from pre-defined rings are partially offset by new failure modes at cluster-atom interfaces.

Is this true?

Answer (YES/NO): YES